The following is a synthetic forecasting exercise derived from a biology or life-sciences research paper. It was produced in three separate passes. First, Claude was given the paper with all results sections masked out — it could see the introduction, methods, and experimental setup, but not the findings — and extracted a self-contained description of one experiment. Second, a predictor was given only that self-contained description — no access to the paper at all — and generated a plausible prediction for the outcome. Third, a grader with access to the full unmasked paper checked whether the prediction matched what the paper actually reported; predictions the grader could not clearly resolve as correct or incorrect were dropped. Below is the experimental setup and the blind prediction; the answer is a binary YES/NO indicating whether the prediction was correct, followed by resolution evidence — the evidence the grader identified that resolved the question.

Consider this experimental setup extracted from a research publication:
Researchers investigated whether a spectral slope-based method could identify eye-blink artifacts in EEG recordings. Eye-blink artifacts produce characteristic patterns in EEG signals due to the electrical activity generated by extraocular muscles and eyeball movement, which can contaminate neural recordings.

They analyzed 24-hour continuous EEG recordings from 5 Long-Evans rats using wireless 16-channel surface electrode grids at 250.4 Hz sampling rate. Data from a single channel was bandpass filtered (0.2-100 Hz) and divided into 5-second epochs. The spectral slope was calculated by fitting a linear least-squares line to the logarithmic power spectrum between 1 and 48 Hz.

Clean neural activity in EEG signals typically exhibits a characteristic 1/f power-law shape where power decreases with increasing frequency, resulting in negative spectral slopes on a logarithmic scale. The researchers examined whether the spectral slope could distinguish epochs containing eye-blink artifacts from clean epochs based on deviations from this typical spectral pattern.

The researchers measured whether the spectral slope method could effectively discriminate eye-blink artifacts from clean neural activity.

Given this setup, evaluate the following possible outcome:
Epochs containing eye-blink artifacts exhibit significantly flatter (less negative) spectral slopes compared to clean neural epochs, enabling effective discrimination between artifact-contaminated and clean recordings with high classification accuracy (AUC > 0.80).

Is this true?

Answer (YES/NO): NO